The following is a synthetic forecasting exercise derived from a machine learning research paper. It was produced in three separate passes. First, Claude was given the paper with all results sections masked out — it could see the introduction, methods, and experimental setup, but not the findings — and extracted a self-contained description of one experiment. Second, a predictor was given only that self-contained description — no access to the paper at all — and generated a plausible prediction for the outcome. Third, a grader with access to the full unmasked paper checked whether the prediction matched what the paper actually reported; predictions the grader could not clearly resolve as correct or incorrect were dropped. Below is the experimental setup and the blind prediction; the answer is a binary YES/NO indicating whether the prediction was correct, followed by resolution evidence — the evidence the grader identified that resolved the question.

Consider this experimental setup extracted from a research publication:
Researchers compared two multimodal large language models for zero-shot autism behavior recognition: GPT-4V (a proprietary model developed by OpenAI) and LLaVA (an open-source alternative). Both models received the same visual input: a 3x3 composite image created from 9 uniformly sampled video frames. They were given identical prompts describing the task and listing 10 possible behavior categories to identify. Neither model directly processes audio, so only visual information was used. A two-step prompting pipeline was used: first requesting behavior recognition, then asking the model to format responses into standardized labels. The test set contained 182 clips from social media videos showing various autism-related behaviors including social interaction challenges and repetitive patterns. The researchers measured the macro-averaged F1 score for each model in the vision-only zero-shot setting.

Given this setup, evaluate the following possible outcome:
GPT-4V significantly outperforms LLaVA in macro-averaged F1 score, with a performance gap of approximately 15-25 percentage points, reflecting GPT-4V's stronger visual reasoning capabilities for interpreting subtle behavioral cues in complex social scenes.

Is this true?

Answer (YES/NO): NO